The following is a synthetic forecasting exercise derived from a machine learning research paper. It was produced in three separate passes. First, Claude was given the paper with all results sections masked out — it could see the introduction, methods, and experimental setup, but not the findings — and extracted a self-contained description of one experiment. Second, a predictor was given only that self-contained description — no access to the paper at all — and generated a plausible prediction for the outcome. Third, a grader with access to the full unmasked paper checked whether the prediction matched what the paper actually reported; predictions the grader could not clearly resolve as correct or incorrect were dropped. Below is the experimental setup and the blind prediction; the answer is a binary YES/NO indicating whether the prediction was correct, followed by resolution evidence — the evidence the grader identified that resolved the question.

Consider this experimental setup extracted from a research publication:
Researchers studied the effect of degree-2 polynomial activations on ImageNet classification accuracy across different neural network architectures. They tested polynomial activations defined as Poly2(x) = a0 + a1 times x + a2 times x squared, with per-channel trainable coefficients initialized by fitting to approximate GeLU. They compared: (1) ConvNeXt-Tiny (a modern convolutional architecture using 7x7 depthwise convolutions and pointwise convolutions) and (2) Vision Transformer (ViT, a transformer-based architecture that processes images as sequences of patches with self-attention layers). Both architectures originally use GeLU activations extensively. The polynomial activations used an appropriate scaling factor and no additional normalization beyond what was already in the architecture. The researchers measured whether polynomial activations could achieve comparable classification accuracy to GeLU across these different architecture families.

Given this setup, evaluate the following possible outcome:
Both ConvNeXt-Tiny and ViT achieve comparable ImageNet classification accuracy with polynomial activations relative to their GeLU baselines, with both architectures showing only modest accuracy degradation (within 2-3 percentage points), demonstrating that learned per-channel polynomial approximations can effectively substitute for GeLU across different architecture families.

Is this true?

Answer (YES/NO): NO